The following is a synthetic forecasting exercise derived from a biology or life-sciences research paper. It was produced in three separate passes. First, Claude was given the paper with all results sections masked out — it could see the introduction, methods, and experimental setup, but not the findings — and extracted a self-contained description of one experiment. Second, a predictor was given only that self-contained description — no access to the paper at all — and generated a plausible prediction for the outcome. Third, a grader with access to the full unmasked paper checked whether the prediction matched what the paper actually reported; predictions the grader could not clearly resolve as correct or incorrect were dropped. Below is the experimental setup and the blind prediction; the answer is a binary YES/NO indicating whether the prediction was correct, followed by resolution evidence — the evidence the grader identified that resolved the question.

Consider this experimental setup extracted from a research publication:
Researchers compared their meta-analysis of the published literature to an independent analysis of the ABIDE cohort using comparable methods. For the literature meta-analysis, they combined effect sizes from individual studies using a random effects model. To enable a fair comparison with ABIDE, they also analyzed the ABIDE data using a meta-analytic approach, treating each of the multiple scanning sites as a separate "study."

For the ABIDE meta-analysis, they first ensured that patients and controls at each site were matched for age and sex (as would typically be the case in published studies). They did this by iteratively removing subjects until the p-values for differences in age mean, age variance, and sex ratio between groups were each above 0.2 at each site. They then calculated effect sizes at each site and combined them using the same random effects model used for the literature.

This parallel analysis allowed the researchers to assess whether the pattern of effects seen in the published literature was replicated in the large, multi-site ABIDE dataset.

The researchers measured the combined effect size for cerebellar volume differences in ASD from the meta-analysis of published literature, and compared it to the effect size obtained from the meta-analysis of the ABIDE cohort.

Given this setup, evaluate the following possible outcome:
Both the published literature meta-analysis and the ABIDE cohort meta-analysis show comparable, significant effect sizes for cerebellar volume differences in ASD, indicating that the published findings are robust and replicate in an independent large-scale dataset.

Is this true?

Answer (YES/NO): NO